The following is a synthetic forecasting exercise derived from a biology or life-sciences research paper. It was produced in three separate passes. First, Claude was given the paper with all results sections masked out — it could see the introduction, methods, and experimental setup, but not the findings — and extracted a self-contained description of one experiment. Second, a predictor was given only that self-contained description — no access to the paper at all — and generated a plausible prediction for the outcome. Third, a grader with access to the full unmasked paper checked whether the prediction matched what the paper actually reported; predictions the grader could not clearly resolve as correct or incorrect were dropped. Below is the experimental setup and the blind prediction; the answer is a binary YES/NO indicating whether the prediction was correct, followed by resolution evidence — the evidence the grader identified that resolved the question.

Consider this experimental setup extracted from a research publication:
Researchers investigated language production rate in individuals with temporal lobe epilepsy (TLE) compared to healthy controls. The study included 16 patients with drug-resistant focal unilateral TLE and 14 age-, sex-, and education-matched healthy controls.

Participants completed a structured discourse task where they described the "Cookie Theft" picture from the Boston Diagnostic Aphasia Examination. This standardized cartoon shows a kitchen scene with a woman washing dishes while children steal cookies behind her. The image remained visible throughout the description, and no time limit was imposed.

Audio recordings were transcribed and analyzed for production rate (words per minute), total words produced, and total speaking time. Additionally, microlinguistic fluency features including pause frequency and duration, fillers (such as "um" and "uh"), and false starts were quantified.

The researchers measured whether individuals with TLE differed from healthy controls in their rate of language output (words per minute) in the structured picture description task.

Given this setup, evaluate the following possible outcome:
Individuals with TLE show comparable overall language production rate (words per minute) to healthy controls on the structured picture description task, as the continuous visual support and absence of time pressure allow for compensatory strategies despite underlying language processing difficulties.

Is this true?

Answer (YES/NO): YES